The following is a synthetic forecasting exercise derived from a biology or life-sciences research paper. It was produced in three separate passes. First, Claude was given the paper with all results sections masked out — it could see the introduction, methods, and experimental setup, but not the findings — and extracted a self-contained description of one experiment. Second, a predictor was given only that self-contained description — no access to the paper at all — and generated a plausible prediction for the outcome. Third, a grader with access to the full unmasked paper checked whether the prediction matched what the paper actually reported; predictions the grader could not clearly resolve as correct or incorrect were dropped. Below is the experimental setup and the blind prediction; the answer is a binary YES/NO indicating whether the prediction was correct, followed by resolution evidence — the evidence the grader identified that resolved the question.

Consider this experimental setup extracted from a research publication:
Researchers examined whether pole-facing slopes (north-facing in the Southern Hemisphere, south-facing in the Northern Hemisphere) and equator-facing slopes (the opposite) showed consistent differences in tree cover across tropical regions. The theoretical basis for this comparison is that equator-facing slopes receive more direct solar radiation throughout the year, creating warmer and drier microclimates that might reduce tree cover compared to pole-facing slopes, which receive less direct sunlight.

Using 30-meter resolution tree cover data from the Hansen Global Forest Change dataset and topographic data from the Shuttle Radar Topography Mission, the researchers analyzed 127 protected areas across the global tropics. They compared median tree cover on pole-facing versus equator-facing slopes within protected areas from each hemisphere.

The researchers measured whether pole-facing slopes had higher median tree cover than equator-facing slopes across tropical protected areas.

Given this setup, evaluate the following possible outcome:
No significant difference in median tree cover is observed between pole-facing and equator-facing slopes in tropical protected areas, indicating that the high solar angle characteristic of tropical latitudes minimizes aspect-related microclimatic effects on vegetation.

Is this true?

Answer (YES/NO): NO